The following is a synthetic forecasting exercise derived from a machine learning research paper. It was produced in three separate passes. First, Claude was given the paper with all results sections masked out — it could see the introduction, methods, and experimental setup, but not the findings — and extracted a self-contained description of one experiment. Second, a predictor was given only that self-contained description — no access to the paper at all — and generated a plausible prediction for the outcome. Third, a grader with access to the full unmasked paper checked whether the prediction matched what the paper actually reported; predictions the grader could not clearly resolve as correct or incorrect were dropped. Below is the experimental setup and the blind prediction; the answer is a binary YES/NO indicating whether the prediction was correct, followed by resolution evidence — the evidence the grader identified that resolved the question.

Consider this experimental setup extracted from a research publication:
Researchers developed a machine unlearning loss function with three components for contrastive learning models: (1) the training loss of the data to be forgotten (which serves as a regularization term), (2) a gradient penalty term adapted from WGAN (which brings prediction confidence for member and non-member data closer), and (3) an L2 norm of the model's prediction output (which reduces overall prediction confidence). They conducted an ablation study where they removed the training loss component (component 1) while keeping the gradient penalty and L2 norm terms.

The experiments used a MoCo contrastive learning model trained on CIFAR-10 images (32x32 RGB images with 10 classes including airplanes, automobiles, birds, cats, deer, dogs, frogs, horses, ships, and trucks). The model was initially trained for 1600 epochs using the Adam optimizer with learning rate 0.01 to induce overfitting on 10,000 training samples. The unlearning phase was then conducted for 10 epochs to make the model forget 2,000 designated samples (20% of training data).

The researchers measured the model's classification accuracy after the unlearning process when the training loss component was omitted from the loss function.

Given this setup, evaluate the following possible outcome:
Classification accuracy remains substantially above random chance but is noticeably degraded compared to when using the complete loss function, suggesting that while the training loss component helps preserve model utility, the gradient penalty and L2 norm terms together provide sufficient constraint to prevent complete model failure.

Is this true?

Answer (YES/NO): YES